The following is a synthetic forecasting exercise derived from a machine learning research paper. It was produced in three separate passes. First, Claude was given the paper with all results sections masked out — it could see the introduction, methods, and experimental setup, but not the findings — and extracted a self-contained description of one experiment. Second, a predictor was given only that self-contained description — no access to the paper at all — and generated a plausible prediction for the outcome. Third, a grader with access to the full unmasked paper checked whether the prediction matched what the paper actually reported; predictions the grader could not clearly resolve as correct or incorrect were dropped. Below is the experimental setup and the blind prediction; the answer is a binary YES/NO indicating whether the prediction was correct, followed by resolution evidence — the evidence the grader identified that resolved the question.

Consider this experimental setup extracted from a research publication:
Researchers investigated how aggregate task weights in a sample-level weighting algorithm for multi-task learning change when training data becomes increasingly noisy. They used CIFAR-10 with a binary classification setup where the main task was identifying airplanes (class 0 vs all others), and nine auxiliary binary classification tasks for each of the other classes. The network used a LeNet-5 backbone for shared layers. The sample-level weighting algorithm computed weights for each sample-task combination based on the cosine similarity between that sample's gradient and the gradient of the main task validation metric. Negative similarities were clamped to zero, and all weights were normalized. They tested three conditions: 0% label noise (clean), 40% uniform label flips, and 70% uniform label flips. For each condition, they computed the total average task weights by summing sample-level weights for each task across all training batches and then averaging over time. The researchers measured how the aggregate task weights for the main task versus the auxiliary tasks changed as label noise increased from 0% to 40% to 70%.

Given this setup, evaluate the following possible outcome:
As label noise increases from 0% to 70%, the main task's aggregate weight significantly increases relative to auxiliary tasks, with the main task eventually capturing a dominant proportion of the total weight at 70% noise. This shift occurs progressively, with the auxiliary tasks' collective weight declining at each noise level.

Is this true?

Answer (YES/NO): NO